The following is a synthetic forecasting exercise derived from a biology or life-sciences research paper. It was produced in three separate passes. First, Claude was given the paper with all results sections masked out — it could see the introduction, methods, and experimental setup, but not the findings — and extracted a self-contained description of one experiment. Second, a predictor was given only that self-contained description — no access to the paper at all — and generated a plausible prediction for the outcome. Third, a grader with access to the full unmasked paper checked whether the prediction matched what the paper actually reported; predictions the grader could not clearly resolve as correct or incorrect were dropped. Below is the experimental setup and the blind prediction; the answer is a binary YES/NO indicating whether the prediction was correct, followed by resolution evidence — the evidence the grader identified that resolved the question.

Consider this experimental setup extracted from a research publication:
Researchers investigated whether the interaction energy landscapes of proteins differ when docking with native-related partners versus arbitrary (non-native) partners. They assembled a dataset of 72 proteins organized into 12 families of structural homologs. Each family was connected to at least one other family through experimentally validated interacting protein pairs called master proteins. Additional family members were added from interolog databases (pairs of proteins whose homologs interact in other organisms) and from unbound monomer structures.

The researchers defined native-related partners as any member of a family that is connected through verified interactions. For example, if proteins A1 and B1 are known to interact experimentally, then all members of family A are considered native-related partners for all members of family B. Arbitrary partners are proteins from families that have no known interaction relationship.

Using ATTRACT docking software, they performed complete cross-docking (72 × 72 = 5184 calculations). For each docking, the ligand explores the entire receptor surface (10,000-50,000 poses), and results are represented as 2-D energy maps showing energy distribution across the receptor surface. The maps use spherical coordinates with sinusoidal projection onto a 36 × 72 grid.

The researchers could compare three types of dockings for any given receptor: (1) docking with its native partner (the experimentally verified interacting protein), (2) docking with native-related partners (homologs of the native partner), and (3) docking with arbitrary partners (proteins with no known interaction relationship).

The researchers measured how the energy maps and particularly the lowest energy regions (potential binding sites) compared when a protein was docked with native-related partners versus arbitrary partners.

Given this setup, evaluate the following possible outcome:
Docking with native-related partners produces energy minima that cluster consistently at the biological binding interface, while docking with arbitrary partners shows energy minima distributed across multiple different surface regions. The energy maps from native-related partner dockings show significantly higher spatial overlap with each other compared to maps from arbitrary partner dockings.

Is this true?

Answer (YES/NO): NO